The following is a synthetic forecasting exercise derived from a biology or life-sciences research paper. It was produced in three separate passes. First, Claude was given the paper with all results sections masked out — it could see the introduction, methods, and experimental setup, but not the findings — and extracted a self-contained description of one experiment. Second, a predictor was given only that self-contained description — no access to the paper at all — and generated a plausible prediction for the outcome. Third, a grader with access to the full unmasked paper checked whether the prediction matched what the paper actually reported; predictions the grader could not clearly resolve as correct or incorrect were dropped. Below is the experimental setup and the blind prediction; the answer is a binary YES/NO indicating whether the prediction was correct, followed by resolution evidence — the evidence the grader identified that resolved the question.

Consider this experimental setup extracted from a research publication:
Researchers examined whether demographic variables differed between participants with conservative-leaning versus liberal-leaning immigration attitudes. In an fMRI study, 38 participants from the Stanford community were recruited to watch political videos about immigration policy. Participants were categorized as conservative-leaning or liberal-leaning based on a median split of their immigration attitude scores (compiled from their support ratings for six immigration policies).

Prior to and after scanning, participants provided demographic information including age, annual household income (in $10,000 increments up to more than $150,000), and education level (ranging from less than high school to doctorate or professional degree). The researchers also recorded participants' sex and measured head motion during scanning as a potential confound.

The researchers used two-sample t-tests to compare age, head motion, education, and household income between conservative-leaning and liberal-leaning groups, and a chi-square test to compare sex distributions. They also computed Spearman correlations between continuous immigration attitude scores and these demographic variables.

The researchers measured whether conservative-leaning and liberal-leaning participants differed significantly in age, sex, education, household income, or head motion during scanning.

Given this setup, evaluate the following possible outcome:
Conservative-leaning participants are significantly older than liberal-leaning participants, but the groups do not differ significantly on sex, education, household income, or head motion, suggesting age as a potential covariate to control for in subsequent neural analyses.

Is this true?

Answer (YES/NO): NO